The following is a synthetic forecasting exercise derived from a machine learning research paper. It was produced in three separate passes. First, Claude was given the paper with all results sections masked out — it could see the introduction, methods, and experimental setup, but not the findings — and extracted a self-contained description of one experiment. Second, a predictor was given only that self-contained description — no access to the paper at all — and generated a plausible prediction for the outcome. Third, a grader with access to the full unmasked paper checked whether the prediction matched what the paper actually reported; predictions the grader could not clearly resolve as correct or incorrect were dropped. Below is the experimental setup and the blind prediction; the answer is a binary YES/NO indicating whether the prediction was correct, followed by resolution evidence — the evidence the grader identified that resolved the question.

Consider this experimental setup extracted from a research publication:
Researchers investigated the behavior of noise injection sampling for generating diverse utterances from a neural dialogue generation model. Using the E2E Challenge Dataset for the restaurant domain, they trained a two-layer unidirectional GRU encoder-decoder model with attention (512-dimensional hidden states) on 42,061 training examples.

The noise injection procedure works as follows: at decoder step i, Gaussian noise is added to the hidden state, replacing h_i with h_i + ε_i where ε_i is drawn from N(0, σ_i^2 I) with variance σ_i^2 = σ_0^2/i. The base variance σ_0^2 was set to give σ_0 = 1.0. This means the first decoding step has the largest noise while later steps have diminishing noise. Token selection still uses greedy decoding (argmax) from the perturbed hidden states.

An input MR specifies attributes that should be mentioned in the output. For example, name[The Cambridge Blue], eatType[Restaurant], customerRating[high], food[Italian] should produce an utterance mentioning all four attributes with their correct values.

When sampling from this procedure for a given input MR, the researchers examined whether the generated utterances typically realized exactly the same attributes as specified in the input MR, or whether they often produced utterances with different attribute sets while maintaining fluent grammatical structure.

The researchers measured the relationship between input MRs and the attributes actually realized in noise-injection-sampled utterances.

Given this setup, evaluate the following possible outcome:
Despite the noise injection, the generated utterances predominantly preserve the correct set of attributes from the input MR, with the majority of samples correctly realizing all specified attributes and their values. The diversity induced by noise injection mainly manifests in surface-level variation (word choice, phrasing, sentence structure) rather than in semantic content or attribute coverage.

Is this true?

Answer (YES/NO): NO